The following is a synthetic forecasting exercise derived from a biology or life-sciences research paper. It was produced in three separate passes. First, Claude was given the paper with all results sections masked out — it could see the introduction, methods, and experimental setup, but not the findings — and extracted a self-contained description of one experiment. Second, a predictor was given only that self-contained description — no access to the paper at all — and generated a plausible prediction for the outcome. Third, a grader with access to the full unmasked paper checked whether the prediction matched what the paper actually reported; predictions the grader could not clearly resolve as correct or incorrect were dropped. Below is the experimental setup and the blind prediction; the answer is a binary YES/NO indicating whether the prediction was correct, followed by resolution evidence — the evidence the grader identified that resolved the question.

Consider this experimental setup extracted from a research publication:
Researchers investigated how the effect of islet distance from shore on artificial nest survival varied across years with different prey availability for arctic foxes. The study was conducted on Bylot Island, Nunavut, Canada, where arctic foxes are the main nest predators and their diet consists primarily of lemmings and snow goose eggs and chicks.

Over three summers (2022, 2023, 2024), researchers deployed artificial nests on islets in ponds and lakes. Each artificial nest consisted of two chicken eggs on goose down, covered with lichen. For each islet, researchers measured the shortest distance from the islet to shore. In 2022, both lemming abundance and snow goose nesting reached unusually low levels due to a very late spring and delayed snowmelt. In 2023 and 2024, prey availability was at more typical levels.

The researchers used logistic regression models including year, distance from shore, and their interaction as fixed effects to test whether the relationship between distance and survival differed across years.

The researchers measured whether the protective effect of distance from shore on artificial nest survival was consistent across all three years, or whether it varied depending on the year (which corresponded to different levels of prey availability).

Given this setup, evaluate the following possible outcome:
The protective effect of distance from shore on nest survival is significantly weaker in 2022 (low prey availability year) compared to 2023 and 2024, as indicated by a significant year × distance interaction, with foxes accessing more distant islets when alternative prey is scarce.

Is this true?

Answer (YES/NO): NO